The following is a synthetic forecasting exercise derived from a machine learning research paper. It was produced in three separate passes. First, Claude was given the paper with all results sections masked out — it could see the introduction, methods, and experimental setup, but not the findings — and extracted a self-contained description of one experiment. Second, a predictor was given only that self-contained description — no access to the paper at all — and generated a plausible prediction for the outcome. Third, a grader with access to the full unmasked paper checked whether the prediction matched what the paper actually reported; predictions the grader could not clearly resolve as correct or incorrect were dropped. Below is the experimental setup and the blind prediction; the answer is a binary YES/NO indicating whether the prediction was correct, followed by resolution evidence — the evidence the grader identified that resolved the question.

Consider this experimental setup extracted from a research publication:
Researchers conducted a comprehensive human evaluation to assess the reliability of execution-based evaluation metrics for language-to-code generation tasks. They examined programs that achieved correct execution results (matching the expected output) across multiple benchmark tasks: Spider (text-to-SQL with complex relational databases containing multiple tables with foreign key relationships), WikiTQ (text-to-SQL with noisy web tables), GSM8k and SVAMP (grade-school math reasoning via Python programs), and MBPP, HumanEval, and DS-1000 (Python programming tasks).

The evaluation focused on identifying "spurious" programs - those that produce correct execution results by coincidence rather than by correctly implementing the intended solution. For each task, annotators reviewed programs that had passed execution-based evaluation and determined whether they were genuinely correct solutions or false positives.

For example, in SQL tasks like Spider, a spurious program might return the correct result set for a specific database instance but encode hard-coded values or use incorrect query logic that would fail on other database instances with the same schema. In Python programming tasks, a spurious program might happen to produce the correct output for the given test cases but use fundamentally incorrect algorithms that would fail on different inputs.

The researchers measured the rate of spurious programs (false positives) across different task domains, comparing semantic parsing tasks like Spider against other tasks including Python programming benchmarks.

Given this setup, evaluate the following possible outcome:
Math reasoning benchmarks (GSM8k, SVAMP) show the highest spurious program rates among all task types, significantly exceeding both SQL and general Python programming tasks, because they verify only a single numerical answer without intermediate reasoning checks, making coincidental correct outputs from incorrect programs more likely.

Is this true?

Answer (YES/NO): NO